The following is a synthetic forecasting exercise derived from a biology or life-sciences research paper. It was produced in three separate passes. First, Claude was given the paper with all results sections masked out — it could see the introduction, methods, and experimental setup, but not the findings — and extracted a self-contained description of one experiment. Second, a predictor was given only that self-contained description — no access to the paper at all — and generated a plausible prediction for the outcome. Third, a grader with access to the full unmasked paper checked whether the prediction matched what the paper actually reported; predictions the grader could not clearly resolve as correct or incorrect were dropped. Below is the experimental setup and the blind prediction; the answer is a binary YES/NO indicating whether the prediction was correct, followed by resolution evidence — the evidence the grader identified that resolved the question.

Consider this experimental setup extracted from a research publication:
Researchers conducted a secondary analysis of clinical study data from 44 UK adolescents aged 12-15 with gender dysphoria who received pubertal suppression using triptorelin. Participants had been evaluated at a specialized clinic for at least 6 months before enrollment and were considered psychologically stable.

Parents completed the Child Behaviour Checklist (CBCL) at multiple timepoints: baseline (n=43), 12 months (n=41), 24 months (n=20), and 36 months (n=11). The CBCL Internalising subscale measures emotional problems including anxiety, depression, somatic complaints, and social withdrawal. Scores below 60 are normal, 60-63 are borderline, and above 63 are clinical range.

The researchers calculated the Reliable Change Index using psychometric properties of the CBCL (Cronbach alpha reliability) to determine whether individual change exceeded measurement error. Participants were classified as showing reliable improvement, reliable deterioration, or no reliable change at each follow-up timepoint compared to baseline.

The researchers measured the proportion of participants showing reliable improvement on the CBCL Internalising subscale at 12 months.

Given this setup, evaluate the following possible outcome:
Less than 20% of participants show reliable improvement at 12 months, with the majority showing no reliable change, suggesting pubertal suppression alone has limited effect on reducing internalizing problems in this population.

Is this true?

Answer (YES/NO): NO